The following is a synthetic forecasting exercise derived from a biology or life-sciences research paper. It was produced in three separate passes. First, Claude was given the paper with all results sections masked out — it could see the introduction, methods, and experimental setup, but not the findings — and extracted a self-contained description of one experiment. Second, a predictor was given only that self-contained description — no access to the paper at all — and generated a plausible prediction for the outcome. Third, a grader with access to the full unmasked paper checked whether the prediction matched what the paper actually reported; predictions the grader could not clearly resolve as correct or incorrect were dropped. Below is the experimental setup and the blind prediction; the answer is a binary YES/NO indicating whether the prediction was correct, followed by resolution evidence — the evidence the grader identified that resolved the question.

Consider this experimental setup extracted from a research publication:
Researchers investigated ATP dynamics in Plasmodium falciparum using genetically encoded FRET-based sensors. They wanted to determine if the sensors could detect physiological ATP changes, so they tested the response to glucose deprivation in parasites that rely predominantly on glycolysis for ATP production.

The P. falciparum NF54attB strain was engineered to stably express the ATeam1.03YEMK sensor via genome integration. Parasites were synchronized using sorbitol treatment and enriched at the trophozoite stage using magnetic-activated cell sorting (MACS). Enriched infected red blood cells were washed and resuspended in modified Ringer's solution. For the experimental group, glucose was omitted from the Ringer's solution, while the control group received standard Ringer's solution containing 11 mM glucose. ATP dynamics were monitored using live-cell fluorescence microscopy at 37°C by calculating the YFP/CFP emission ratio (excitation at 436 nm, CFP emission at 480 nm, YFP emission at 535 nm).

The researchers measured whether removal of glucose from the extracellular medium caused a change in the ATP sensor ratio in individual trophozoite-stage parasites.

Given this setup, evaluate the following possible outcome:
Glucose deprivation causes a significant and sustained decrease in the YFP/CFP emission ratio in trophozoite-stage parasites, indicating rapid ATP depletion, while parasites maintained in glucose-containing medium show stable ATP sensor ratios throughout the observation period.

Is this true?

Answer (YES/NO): NO